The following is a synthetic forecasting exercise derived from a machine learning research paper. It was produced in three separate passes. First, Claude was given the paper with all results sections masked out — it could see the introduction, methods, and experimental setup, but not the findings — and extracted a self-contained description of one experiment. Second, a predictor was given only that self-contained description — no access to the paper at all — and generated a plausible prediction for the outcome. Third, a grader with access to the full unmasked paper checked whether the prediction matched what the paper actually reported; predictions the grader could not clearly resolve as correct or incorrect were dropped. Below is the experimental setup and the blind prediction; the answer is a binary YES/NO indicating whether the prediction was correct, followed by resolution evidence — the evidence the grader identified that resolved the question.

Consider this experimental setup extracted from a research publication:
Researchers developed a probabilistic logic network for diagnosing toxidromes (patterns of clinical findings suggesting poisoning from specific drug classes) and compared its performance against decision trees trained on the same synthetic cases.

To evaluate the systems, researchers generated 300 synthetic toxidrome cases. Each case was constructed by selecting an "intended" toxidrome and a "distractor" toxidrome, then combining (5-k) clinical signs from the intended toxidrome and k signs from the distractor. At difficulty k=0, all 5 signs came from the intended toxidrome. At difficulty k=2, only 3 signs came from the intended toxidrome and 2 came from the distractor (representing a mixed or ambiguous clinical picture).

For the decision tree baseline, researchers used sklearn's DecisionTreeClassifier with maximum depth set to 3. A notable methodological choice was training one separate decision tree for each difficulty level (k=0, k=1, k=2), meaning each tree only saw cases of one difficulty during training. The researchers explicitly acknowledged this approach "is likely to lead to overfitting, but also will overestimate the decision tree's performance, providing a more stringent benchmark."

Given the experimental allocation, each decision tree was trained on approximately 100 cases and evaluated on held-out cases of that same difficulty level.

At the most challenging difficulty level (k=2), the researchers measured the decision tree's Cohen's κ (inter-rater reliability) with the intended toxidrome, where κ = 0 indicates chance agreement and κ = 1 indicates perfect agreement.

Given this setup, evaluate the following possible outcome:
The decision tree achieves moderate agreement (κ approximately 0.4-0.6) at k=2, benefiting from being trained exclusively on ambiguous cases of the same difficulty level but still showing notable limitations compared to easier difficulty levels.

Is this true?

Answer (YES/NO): NO